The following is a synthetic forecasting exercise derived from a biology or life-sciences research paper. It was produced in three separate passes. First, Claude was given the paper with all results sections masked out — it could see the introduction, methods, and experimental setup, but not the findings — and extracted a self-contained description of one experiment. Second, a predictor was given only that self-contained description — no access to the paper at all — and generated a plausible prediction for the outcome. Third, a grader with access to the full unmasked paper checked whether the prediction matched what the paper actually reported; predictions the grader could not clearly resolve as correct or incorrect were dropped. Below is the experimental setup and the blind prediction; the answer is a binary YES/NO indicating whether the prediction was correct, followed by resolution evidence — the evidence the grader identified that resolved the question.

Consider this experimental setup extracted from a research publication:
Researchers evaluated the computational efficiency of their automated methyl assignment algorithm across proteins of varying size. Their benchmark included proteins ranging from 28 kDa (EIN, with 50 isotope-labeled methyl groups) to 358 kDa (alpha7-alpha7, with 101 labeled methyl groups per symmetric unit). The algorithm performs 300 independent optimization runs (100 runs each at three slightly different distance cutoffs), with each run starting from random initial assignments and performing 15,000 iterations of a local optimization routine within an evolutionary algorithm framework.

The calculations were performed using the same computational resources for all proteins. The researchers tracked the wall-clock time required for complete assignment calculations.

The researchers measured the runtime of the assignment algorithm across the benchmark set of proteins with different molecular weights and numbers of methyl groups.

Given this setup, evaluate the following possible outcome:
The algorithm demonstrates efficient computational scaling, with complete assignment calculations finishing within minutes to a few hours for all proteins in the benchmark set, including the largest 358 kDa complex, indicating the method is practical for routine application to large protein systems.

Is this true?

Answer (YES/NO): YES